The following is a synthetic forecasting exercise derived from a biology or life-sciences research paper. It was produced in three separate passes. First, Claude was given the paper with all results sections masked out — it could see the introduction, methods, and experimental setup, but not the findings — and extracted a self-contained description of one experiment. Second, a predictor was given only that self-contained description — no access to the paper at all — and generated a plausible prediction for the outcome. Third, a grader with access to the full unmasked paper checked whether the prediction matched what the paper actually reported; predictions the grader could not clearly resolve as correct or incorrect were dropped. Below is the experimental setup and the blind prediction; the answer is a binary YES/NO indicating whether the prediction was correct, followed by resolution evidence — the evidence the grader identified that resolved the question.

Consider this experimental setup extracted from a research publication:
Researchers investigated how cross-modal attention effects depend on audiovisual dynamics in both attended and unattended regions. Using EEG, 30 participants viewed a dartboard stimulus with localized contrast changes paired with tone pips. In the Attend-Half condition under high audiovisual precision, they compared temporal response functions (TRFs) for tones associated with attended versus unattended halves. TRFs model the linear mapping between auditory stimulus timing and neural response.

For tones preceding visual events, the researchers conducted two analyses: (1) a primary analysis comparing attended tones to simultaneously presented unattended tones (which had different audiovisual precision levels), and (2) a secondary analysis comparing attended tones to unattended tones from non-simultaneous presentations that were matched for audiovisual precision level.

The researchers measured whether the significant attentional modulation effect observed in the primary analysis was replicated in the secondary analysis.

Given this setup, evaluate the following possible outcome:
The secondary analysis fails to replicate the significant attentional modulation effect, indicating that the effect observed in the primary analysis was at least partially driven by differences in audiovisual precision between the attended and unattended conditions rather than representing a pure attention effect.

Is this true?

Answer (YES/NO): NO